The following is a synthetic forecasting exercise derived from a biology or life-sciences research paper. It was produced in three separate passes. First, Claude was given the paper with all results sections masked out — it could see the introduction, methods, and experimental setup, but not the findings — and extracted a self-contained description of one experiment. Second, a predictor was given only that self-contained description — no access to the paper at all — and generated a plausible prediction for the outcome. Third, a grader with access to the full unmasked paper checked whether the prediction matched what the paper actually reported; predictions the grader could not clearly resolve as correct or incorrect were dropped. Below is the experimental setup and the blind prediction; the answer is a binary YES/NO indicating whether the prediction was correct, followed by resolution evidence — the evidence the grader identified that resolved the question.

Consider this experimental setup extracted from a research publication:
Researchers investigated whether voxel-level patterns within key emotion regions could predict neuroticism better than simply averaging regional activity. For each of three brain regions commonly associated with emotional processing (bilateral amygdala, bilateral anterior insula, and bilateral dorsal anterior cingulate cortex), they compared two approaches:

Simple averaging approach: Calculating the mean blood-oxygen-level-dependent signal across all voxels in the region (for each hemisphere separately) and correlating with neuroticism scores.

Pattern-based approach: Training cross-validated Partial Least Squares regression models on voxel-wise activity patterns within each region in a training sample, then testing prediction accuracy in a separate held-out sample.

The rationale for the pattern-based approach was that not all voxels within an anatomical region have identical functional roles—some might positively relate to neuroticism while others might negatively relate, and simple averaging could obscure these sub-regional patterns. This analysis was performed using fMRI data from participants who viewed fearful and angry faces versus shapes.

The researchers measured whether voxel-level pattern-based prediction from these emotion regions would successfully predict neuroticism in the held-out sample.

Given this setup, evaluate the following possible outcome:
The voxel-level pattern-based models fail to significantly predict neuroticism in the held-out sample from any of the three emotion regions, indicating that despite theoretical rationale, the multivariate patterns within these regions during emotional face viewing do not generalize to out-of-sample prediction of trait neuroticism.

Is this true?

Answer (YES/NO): YES